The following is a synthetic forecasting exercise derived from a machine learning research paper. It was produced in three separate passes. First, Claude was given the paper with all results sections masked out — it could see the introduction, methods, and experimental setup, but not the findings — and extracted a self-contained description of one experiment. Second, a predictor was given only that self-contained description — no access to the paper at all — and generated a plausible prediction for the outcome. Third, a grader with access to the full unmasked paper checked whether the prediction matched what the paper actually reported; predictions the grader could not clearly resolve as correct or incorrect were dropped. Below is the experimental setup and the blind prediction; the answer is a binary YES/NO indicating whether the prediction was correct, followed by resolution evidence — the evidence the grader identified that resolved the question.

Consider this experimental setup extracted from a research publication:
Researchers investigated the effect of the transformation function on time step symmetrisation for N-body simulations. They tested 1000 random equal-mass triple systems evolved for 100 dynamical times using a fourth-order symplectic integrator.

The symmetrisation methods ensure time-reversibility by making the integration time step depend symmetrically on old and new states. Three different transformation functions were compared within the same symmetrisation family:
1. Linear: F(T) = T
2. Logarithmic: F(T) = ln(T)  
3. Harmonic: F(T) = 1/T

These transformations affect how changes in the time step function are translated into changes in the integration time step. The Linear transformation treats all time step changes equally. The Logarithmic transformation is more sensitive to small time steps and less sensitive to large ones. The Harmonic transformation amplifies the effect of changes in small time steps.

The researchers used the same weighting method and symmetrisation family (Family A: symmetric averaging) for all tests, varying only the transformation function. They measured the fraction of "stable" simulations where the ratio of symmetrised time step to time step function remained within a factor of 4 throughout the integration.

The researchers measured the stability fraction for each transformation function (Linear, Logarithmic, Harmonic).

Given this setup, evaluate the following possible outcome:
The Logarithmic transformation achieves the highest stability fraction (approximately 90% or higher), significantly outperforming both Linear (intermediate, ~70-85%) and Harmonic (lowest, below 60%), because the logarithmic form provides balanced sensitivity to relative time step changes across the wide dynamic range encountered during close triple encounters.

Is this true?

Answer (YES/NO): NO